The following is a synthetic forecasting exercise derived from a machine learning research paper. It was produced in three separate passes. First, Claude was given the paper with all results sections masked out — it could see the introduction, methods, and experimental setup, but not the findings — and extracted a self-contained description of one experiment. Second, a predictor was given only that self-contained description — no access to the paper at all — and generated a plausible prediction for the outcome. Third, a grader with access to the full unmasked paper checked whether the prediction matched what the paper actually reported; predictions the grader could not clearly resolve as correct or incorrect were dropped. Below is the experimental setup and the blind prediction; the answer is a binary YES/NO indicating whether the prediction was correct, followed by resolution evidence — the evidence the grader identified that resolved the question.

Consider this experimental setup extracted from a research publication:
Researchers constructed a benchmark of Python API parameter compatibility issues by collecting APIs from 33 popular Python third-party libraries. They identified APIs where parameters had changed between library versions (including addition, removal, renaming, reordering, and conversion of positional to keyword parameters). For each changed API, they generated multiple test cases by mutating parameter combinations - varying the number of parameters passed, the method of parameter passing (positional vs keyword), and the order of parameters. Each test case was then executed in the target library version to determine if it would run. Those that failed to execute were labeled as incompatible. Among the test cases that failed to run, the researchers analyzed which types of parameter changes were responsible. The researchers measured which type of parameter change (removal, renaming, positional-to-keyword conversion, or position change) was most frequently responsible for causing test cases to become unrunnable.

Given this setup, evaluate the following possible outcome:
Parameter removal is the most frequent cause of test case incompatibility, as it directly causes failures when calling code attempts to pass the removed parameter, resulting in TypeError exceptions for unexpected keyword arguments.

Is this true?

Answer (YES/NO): NO